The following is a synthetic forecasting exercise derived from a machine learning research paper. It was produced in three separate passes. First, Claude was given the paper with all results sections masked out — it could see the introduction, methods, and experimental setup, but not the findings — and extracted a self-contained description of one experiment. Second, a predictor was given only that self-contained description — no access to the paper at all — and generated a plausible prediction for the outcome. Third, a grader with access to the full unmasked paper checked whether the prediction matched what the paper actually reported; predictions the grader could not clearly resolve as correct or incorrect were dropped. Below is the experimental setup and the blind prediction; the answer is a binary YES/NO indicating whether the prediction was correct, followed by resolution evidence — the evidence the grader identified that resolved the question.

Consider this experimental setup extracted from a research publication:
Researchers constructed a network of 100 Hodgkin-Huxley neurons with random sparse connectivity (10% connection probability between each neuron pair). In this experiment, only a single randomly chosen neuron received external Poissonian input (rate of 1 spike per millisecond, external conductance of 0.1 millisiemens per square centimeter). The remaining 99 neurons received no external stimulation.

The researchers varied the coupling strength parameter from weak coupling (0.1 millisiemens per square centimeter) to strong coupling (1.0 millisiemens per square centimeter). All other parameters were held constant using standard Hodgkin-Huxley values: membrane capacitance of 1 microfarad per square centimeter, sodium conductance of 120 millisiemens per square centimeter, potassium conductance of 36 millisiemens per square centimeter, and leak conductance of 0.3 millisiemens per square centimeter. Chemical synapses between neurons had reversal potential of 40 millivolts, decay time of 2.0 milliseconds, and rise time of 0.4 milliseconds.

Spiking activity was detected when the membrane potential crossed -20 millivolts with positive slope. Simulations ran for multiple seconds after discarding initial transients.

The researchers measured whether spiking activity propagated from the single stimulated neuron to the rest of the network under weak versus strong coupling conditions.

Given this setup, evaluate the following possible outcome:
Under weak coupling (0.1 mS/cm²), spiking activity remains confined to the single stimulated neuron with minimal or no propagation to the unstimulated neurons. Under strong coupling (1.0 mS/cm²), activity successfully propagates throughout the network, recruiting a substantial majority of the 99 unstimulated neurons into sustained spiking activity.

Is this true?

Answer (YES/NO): NO